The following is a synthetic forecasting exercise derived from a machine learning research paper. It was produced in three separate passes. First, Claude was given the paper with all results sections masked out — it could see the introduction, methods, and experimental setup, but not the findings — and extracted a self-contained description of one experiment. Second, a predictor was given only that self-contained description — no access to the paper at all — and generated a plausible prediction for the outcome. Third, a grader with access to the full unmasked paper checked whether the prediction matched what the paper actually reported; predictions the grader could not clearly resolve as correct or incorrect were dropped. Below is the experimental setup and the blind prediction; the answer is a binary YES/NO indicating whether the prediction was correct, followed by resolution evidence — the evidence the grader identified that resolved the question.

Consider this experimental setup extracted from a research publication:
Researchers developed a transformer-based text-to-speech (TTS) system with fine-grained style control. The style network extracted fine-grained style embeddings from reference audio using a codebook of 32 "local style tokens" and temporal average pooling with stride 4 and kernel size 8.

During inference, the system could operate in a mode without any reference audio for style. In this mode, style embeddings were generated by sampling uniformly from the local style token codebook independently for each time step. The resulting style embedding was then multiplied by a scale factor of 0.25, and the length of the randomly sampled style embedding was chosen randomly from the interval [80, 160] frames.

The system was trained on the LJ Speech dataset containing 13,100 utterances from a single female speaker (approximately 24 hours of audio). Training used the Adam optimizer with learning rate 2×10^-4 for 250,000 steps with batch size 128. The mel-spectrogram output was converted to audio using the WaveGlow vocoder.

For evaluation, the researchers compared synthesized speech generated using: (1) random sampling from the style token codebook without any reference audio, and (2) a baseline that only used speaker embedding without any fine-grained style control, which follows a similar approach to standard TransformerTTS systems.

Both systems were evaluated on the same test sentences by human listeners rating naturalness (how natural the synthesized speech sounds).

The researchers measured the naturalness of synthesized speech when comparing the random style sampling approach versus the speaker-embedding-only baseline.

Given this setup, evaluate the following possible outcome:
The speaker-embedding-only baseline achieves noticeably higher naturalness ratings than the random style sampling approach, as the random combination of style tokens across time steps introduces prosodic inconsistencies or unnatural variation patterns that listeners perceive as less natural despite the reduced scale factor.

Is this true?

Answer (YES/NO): NO